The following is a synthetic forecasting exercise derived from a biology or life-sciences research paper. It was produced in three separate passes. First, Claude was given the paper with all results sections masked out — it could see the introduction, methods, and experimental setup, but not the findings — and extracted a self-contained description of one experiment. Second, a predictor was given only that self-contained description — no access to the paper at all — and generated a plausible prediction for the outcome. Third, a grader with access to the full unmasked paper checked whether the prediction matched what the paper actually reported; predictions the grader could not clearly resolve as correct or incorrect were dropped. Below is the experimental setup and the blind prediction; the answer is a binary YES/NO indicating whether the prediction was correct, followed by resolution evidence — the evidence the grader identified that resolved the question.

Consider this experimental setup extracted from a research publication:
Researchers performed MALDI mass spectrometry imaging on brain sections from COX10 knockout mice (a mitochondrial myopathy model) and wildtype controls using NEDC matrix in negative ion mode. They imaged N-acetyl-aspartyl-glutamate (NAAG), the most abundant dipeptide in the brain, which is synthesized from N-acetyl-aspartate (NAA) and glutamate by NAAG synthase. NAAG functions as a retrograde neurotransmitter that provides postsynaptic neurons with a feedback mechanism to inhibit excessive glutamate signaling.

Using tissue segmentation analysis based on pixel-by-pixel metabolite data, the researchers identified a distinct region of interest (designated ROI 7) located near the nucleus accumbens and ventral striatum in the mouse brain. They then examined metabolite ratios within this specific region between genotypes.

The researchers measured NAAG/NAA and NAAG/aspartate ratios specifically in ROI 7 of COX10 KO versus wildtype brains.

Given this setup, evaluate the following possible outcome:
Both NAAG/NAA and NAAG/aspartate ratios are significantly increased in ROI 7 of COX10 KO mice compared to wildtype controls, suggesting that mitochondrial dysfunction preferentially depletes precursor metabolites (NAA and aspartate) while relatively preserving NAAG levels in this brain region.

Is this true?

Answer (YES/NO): NO